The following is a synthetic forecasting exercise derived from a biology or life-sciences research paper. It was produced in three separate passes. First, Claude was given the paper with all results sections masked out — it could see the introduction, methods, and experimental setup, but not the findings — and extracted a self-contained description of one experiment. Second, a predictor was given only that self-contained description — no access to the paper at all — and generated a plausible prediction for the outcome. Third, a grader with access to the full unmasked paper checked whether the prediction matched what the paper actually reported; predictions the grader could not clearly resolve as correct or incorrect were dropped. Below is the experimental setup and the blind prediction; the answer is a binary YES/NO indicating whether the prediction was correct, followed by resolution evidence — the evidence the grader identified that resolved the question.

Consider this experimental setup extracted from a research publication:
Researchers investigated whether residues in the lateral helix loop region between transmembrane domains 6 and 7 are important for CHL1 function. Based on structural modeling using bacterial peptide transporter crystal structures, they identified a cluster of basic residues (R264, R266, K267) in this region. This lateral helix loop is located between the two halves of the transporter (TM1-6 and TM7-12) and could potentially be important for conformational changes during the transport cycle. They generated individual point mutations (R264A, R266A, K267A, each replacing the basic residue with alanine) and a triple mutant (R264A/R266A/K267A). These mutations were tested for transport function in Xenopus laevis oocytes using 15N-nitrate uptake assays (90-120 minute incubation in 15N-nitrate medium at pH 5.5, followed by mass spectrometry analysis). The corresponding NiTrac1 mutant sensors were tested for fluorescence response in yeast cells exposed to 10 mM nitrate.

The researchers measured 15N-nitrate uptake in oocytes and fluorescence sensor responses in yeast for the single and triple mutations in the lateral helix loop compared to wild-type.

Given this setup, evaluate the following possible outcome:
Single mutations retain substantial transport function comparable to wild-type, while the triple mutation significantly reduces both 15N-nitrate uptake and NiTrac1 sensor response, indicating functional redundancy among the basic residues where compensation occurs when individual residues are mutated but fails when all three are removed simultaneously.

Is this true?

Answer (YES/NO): NO